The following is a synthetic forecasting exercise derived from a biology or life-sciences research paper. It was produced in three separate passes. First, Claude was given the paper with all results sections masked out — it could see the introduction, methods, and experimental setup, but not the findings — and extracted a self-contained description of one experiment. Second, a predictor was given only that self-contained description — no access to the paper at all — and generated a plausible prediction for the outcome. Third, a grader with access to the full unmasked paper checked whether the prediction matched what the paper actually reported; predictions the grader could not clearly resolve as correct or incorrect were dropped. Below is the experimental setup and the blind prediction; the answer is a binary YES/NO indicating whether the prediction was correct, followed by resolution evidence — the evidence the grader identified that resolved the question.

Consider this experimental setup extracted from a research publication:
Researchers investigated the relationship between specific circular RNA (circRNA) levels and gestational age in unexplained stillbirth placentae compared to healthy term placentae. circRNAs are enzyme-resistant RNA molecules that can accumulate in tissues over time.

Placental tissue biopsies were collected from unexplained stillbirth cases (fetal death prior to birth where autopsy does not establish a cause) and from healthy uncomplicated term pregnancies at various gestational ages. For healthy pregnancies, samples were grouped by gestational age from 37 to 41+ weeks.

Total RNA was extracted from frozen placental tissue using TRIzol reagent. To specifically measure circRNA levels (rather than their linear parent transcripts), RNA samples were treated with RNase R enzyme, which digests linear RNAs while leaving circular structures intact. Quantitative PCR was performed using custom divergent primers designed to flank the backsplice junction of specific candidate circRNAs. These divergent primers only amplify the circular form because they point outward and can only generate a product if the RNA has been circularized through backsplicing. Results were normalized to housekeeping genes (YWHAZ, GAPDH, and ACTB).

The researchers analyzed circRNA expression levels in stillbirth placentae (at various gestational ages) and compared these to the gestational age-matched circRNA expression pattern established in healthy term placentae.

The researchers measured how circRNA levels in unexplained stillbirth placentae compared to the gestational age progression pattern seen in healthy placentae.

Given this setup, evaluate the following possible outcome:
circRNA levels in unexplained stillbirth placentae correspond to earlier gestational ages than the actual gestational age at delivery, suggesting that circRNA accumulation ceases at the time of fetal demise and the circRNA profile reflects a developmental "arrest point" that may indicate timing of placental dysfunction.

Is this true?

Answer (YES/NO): NO